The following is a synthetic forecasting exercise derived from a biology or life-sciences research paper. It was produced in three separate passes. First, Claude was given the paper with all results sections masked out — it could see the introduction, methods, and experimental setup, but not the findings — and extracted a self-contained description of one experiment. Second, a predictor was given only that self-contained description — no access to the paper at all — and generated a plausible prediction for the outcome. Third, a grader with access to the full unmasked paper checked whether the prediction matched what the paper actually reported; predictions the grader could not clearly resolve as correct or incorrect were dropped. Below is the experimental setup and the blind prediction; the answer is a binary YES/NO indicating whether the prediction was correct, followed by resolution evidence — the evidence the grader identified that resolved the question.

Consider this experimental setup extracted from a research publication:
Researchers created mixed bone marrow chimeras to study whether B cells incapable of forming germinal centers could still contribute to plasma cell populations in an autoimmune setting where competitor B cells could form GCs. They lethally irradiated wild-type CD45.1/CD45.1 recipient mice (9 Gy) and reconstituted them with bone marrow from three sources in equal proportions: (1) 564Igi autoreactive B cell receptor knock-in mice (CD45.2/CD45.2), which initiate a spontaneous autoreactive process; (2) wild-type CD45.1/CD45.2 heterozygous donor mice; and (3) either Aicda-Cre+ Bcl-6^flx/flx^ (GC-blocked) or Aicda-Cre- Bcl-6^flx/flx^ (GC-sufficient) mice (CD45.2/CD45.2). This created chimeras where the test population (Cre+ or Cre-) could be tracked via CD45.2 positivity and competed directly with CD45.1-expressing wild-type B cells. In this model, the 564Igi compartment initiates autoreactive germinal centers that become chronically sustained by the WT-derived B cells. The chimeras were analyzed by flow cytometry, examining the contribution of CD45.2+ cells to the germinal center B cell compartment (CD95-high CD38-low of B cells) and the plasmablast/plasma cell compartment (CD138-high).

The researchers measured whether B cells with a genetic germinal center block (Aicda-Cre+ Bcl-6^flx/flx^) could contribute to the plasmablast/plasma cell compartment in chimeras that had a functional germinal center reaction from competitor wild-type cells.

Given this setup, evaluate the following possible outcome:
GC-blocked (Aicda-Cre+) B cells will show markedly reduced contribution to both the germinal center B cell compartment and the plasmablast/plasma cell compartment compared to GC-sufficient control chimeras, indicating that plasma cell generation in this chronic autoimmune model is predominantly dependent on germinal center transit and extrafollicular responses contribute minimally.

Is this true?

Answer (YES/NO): NO